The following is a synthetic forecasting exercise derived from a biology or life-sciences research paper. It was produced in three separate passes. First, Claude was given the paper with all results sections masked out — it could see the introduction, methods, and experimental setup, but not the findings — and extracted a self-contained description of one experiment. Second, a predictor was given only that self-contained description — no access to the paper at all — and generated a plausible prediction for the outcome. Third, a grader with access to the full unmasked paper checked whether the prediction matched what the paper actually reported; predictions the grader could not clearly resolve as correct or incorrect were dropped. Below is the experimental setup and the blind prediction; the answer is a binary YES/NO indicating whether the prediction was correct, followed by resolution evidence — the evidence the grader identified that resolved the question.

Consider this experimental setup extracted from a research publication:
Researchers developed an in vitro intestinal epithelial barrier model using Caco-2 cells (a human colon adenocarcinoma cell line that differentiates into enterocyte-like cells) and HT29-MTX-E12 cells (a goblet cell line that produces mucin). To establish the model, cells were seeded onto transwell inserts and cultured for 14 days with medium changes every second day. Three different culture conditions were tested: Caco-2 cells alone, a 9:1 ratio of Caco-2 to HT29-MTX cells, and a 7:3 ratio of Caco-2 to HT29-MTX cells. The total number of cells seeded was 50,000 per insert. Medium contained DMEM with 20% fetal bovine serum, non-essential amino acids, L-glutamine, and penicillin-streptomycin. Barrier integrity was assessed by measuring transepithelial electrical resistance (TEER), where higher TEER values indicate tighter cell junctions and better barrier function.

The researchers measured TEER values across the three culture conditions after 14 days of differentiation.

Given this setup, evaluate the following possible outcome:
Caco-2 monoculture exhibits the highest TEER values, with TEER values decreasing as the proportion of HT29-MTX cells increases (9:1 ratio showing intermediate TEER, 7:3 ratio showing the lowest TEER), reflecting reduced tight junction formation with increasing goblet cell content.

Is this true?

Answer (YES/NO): YES